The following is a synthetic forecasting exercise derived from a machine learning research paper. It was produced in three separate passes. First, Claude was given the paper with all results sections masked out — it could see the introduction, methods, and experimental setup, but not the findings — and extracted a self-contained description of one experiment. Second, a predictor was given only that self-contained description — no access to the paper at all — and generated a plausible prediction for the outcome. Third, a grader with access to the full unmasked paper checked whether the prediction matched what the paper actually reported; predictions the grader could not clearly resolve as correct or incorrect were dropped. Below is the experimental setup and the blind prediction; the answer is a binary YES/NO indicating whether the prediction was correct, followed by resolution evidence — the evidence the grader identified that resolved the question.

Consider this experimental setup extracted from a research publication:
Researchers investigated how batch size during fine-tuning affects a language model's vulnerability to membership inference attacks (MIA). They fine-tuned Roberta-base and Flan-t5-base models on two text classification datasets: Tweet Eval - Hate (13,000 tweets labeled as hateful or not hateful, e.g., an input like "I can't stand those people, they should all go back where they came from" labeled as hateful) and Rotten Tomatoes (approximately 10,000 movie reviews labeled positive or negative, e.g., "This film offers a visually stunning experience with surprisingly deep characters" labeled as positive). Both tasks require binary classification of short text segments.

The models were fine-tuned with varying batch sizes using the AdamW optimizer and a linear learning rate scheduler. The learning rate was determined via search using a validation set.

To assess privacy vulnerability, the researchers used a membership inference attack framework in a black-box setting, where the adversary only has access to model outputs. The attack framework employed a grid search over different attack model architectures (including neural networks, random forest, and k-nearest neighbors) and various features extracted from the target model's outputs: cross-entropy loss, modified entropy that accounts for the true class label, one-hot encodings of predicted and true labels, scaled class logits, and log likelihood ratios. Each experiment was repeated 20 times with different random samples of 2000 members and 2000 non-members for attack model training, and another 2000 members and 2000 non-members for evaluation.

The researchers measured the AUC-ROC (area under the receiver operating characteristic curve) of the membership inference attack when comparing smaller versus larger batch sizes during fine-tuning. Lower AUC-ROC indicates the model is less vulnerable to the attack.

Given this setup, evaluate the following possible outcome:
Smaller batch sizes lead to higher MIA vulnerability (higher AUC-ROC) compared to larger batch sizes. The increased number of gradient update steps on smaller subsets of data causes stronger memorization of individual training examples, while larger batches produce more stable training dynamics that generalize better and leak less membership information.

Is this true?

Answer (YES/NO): YES